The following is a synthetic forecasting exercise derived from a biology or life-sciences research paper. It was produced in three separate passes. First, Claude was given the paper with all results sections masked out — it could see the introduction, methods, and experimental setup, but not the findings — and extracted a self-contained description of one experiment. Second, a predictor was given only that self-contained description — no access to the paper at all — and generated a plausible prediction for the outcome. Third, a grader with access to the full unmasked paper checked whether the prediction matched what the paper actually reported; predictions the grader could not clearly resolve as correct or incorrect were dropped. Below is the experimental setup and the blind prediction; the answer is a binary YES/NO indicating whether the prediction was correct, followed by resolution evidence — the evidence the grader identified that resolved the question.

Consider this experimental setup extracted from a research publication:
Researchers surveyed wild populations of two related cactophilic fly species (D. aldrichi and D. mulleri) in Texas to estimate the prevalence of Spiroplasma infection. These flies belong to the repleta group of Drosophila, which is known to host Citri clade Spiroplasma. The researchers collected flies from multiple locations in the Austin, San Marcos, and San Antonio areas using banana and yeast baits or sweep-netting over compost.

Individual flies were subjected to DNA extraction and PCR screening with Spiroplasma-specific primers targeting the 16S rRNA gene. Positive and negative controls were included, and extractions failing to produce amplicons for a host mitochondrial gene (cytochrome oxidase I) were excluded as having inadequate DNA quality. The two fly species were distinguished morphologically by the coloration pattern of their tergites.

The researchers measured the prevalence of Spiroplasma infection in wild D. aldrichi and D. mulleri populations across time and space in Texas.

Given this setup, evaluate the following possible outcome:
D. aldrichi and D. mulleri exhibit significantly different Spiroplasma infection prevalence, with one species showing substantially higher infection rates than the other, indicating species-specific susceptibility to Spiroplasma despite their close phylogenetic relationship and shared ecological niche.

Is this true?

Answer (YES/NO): YES